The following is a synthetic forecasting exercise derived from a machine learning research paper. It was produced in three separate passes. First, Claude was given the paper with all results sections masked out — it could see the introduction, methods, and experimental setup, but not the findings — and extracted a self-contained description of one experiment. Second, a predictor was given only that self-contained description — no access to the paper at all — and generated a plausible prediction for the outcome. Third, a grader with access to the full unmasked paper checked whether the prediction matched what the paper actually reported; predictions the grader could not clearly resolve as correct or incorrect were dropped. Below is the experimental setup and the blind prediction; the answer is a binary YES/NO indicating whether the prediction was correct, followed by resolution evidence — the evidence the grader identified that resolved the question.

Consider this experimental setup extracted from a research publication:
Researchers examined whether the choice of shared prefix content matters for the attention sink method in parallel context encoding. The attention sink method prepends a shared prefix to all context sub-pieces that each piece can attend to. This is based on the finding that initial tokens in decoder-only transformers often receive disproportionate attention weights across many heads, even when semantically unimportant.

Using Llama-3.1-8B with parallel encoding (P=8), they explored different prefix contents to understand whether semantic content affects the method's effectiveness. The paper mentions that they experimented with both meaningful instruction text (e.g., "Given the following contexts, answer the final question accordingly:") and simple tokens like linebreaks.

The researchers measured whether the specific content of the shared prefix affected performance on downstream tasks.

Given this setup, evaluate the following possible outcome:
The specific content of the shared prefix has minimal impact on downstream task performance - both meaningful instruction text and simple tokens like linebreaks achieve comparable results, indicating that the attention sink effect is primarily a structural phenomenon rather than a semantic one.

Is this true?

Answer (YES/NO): YES